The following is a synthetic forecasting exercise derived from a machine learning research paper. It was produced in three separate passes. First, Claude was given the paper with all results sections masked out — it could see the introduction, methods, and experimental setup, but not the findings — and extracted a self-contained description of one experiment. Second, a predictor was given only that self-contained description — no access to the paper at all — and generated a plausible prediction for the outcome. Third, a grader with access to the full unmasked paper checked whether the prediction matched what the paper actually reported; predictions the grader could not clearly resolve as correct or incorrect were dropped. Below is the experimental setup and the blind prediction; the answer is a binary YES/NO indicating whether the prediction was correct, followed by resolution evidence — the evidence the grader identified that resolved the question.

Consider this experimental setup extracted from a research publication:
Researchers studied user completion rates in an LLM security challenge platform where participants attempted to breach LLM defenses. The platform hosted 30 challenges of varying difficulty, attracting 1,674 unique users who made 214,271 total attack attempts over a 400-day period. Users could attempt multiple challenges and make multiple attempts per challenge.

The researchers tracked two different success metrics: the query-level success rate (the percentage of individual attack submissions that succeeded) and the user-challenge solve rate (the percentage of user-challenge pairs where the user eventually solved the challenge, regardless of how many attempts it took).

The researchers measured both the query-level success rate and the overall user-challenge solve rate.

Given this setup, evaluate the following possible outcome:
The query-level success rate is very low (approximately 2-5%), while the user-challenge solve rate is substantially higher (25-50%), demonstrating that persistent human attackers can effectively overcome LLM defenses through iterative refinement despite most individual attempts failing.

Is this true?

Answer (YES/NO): YES